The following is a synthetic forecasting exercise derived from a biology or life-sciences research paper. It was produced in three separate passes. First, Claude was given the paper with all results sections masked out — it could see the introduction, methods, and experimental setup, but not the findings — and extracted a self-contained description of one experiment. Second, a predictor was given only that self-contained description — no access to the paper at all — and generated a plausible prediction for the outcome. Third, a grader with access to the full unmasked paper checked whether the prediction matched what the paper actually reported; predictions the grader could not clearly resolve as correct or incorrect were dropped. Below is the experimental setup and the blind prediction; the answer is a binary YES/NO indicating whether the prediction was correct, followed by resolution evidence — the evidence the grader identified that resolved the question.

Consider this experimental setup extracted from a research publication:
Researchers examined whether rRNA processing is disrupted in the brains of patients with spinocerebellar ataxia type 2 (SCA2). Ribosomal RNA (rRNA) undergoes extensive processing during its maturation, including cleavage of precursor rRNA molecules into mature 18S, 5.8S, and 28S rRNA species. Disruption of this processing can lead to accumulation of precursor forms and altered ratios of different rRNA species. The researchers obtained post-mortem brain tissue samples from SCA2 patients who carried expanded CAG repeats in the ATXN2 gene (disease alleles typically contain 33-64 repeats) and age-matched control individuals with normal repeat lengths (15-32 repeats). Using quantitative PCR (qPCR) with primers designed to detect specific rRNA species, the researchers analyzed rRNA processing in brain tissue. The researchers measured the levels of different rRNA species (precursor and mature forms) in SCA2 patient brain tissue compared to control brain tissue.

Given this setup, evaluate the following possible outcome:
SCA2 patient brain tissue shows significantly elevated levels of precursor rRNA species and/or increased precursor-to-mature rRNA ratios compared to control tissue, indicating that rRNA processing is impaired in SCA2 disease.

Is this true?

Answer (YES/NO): NO